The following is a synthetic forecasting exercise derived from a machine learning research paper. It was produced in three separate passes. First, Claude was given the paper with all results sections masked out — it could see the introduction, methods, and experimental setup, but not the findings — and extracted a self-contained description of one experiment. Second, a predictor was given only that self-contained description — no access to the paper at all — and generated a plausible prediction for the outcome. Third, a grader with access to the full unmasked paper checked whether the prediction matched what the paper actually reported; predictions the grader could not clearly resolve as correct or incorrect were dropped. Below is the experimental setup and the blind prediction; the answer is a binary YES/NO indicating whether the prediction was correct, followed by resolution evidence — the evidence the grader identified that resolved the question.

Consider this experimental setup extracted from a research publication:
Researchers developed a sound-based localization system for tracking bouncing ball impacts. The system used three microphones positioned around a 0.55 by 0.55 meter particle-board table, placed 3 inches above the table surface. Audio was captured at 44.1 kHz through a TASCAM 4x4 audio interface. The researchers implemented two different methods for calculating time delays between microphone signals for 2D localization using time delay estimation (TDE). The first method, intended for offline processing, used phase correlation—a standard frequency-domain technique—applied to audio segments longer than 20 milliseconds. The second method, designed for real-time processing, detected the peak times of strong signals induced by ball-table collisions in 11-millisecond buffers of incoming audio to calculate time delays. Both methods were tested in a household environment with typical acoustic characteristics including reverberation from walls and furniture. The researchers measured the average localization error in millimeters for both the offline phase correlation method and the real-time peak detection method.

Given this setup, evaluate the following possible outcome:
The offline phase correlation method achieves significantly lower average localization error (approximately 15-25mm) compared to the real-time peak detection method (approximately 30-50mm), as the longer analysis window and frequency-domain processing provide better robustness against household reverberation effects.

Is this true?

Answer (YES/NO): NO